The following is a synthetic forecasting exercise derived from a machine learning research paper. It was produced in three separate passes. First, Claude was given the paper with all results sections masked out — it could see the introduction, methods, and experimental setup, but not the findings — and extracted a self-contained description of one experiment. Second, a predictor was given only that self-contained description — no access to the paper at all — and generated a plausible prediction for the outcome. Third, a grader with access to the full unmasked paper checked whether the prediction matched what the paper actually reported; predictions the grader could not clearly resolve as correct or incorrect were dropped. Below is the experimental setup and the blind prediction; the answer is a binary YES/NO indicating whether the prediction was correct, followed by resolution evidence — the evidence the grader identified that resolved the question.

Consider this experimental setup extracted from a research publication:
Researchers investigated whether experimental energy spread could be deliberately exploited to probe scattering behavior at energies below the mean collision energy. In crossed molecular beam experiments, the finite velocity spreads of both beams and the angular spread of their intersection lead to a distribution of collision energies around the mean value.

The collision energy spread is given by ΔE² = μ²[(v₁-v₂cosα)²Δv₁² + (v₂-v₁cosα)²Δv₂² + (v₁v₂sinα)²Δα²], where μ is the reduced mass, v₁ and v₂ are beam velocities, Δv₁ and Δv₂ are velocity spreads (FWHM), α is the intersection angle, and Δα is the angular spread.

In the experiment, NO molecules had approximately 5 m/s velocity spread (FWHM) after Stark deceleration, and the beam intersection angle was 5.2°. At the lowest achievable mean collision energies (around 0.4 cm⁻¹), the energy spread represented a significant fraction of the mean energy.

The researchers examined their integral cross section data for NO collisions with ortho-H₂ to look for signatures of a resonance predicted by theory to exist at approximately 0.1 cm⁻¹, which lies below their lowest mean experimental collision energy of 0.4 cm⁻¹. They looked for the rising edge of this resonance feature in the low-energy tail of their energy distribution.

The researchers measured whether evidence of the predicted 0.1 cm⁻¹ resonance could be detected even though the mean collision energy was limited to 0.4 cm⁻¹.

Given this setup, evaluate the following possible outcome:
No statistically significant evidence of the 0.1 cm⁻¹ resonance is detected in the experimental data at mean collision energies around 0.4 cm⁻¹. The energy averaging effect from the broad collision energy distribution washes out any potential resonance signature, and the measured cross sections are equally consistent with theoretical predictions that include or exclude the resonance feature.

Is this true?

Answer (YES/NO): NO